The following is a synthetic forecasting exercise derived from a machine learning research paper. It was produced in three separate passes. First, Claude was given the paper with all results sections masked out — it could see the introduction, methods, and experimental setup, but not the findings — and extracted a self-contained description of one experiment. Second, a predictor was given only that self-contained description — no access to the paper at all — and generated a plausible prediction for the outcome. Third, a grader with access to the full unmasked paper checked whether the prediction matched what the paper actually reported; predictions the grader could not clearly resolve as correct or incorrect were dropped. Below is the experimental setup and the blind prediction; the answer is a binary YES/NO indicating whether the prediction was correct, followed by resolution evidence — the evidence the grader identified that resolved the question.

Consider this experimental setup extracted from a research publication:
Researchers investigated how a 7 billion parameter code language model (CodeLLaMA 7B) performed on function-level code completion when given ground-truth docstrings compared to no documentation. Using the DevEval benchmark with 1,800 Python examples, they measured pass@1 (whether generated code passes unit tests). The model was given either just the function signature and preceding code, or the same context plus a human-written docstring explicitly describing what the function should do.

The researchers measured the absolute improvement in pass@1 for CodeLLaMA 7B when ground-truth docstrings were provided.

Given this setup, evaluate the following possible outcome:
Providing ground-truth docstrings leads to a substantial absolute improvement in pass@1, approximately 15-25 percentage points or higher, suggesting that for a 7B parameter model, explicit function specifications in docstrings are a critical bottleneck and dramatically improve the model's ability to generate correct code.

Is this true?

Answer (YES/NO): NO